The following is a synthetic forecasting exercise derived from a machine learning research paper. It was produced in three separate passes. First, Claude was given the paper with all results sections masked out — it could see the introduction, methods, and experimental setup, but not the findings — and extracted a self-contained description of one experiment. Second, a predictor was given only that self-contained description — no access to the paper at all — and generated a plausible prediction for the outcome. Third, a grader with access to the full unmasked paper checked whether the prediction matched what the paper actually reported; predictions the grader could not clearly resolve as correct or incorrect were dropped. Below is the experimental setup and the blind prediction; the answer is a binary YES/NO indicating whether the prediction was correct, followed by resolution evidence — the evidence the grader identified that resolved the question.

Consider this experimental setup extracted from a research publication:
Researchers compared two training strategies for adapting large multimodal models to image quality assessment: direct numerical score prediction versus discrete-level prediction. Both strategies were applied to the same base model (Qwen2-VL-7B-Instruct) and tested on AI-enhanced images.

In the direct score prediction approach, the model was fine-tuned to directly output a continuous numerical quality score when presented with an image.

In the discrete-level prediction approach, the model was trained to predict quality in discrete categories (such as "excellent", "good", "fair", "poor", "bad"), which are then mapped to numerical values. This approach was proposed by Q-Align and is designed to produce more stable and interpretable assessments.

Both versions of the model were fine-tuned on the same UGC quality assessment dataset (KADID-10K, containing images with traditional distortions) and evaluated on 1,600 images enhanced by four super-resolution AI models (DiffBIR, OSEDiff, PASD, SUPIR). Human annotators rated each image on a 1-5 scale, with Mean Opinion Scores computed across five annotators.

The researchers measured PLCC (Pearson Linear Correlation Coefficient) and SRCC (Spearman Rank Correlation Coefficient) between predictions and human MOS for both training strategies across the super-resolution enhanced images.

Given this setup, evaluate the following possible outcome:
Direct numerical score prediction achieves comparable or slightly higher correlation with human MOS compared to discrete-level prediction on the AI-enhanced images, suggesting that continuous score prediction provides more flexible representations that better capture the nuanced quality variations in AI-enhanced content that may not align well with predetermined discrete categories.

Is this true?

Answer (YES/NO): NO